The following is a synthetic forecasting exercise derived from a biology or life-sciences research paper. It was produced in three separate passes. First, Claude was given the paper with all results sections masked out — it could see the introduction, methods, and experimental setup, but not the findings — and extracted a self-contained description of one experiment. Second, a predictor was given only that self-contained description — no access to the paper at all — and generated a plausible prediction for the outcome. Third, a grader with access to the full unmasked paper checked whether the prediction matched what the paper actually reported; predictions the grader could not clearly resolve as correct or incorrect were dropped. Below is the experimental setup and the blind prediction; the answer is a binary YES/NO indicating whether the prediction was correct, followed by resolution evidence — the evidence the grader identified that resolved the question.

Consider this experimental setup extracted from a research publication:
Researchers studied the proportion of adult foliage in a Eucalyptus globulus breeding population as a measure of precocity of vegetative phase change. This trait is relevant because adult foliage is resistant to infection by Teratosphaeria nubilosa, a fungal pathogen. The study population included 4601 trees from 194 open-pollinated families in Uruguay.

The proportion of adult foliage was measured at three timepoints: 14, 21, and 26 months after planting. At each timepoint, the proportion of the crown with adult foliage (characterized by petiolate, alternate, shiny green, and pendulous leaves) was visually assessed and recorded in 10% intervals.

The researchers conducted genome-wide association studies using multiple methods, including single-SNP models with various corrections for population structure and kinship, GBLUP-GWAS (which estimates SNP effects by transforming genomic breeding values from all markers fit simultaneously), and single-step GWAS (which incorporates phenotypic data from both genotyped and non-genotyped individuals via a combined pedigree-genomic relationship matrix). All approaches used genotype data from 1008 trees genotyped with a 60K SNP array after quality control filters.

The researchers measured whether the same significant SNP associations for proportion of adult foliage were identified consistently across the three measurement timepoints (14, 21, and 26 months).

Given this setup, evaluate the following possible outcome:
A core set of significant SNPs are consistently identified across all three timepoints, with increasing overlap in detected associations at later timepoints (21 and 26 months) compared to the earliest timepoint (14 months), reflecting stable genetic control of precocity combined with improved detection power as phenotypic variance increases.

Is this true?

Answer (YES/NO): NO